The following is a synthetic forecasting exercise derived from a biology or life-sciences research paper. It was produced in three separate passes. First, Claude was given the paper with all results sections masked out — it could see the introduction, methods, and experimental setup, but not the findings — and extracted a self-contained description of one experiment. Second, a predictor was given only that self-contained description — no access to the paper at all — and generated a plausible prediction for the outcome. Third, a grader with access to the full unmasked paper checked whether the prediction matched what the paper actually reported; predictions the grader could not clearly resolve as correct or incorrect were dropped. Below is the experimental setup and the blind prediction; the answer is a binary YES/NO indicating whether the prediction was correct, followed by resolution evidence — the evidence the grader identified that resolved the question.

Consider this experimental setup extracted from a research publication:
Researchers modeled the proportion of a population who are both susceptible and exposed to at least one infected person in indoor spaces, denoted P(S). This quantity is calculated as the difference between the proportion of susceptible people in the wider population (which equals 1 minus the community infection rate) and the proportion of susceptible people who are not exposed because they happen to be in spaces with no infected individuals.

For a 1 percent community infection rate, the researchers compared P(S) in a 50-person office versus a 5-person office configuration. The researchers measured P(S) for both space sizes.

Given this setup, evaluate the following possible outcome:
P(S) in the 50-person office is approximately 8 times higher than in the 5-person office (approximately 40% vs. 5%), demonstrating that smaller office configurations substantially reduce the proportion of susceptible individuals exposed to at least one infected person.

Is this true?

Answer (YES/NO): NO